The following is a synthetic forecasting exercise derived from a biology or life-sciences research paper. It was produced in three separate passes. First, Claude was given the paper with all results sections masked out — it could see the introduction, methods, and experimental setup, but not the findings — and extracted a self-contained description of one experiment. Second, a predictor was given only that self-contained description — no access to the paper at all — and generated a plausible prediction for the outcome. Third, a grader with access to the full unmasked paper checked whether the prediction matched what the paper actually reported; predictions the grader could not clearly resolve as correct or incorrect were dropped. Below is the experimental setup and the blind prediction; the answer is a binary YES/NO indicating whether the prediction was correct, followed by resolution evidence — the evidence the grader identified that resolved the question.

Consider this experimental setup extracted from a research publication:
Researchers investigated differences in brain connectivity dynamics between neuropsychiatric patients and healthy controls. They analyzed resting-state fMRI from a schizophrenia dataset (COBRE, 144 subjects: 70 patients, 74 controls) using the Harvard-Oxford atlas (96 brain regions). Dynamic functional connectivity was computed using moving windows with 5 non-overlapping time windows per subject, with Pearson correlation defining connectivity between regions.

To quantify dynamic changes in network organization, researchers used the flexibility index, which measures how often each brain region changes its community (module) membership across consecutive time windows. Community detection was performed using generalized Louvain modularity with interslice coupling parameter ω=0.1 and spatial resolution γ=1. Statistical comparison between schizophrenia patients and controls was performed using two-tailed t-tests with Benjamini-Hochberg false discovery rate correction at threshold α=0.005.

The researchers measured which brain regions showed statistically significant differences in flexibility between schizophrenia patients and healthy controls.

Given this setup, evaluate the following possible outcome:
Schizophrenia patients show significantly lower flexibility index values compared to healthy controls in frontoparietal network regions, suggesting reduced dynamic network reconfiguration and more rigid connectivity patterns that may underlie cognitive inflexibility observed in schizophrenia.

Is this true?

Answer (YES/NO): NO